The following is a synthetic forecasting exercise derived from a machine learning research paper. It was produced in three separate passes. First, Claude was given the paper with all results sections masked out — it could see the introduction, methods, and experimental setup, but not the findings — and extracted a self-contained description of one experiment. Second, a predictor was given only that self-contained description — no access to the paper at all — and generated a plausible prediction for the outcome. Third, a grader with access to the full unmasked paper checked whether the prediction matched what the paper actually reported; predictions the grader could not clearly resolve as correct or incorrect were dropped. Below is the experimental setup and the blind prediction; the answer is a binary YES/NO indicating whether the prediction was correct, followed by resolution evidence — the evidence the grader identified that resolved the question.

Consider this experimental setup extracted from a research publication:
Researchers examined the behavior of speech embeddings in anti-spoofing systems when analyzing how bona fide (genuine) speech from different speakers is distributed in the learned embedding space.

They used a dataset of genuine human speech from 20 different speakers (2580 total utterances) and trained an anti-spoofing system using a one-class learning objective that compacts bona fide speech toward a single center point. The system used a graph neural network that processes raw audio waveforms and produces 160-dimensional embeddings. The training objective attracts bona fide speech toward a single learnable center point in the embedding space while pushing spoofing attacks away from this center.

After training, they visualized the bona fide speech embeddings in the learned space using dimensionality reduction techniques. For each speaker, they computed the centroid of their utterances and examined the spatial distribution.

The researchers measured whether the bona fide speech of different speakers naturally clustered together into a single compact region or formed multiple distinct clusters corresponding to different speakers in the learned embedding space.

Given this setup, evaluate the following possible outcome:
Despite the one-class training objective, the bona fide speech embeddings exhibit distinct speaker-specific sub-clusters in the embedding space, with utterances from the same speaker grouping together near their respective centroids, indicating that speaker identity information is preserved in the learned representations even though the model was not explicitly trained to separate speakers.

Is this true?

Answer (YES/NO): YES